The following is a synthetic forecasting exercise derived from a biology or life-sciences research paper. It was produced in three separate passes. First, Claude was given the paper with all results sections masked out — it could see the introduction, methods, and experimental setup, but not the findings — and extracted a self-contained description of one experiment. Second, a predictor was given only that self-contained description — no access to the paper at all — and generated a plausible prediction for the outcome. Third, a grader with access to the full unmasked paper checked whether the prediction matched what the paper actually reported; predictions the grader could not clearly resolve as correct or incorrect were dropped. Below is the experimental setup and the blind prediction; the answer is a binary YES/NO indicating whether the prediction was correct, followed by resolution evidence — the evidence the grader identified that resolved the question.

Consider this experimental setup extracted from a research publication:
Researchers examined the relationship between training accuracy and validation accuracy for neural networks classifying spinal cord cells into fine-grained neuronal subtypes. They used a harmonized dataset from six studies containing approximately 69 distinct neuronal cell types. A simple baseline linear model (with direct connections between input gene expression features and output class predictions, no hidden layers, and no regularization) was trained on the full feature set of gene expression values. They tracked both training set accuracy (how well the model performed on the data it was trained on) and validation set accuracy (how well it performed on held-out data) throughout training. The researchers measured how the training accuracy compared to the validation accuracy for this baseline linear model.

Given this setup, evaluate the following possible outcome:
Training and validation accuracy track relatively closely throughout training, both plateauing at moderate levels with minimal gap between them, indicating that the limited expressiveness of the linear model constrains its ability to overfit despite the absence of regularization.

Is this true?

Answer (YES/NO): NO